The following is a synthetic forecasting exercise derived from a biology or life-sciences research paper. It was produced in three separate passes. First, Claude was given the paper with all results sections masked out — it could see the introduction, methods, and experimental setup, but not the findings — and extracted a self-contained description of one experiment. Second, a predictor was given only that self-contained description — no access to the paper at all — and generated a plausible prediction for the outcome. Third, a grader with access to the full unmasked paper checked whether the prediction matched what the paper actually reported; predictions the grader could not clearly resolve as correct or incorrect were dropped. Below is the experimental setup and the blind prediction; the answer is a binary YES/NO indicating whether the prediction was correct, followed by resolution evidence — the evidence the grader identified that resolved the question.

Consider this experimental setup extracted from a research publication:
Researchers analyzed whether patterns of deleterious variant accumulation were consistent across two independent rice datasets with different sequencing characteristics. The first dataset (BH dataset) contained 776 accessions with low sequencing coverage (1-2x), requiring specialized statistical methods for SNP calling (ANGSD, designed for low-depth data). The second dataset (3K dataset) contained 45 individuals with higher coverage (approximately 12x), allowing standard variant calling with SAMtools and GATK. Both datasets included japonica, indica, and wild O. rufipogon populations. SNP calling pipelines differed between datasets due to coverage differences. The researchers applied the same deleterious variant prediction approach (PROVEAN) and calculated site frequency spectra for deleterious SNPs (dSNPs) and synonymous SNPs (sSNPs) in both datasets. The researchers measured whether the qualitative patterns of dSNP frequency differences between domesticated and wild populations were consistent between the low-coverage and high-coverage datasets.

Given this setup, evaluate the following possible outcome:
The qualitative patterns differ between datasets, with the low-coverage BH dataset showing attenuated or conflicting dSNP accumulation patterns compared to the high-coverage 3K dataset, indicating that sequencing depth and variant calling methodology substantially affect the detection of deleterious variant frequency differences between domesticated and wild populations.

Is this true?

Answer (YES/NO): NO